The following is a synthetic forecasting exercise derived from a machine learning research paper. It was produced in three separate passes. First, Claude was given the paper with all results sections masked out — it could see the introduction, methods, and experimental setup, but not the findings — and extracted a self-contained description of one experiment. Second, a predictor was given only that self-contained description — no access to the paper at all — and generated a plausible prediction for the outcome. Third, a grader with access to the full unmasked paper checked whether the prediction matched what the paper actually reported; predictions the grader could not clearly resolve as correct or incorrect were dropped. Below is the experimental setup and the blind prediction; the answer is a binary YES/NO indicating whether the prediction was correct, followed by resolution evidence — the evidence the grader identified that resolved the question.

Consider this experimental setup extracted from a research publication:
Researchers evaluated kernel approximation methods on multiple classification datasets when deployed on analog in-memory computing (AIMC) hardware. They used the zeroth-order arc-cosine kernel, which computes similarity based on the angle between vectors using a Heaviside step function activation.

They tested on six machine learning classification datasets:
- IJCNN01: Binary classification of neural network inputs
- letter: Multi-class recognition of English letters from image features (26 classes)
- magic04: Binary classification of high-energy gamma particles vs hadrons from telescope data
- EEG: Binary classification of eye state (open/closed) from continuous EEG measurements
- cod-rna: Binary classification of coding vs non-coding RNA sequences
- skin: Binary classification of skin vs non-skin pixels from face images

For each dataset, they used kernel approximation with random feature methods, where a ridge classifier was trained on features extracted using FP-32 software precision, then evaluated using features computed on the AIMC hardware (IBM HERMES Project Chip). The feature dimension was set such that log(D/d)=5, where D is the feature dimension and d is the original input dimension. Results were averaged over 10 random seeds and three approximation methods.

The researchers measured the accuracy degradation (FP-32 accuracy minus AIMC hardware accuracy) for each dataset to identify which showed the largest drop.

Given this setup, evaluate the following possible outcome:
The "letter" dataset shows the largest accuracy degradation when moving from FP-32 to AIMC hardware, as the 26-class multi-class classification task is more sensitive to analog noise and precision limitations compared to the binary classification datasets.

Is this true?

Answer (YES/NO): NO